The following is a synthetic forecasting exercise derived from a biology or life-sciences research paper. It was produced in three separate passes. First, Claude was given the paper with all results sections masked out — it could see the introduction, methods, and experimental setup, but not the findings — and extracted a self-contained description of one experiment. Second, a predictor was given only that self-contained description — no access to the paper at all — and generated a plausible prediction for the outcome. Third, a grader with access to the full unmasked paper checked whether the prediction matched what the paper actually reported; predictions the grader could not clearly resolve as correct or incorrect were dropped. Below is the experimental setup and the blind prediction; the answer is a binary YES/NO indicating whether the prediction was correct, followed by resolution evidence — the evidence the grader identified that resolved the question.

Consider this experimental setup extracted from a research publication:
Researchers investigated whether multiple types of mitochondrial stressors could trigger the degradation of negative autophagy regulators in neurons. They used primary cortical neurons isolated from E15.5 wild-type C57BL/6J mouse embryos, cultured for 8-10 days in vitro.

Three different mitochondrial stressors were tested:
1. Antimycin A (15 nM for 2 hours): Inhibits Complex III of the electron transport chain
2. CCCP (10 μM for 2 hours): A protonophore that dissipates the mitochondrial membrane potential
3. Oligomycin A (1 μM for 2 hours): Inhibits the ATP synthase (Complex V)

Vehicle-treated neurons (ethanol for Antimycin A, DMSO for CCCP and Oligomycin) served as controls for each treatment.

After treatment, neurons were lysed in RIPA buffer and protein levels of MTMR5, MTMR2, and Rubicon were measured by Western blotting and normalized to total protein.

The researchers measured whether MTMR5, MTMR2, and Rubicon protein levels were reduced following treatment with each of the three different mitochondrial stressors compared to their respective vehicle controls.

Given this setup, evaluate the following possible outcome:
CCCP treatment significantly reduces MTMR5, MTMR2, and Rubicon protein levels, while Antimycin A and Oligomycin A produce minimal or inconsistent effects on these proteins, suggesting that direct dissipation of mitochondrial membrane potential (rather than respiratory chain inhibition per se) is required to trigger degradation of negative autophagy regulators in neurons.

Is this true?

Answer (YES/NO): NO